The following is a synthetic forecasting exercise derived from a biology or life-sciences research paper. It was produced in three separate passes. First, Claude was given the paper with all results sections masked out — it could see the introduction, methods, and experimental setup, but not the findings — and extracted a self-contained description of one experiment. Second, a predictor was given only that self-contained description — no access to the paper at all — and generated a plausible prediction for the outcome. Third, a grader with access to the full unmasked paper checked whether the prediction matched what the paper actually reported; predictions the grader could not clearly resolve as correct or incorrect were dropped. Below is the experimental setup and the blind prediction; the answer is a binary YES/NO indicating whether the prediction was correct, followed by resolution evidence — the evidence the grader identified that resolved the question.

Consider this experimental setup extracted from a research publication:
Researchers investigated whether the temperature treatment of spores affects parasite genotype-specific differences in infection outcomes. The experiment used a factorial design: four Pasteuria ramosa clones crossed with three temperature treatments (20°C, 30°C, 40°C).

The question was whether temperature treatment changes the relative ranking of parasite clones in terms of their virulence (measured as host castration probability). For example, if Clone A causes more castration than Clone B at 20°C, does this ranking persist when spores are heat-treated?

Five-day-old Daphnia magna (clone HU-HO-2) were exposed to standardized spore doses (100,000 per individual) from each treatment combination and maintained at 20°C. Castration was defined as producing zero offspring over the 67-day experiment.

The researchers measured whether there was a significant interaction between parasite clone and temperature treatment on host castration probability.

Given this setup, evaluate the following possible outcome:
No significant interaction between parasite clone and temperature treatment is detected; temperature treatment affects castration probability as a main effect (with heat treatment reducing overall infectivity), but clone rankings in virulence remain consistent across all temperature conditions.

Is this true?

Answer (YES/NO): NO